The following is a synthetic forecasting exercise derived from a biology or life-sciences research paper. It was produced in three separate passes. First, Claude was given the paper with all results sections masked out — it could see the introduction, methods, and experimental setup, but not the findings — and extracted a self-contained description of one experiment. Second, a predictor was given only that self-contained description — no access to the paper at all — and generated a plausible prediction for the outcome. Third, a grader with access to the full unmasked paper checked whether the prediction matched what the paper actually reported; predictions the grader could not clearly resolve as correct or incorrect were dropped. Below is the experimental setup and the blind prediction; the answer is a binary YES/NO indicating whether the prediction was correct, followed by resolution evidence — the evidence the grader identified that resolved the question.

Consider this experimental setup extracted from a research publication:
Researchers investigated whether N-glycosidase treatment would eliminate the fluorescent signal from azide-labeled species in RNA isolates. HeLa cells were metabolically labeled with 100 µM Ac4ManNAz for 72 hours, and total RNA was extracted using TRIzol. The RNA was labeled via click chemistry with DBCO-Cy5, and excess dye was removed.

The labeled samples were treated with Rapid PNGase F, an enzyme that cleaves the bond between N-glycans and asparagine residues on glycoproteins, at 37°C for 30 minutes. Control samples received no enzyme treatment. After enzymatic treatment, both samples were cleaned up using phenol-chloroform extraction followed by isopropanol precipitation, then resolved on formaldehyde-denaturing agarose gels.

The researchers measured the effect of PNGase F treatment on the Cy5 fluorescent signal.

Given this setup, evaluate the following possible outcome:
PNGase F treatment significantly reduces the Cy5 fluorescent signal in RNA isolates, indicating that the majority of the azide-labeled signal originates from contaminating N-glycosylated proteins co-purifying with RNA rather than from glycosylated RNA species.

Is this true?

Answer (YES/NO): NO